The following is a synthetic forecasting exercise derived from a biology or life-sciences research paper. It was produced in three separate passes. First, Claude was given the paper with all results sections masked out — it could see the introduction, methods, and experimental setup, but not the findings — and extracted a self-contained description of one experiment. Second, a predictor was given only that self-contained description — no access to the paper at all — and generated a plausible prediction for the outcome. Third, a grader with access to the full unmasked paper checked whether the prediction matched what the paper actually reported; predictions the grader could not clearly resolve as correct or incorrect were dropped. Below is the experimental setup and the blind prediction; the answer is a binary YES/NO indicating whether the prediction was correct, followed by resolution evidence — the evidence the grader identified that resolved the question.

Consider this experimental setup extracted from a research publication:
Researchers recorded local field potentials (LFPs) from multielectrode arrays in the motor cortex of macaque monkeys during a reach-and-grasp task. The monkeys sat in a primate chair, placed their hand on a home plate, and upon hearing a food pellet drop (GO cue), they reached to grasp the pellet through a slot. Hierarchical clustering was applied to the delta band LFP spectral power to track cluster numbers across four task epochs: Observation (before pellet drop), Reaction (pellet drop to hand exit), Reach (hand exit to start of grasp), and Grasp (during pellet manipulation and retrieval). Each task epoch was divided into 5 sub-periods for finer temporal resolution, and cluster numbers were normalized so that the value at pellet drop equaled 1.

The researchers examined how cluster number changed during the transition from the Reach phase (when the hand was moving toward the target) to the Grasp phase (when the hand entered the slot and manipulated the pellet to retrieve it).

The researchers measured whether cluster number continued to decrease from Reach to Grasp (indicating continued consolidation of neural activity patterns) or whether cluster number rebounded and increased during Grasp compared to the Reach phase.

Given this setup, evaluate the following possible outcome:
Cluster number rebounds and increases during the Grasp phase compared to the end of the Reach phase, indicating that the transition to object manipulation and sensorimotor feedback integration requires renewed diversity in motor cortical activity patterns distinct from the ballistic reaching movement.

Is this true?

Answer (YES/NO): YES